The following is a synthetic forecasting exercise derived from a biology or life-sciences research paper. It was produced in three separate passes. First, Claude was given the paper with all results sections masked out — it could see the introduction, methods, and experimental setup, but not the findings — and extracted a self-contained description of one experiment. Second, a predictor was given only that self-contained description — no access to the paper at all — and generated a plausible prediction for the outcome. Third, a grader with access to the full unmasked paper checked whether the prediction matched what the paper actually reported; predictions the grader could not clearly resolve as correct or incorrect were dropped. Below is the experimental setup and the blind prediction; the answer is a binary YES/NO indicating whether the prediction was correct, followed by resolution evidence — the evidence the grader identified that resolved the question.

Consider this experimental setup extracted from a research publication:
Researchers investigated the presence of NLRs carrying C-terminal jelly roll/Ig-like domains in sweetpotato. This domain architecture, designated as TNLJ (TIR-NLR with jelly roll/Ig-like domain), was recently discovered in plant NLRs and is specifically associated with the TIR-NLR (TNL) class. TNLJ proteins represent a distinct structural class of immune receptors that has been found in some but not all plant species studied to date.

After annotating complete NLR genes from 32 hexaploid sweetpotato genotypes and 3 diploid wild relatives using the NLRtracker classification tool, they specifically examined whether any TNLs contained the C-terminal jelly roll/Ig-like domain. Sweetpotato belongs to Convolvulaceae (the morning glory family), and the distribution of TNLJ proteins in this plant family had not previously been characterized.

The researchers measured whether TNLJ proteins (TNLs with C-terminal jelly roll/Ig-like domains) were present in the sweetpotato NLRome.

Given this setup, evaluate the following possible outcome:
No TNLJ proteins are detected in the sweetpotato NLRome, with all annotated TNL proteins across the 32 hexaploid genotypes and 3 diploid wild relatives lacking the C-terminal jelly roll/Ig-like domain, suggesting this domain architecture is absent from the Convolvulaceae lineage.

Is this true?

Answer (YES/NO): NO